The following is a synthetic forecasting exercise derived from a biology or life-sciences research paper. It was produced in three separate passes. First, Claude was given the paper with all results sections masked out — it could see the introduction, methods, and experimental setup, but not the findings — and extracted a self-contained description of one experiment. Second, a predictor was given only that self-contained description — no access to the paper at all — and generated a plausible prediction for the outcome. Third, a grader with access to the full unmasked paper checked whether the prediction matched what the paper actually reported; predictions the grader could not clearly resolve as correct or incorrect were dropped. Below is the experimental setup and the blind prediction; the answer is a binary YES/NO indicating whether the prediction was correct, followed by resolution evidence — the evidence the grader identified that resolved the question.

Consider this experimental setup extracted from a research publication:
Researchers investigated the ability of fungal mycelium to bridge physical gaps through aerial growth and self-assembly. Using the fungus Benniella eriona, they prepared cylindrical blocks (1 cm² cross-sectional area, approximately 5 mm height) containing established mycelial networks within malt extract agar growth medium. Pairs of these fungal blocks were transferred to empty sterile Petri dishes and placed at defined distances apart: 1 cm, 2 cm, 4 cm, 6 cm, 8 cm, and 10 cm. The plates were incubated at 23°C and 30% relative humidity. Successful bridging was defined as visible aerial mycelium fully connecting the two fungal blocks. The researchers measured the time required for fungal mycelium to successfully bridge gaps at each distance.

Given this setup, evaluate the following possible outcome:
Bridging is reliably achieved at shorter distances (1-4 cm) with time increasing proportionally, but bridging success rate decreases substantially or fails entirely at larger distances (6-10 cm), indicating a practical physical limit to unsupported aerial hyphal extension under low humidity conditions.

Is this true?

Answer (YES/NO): NO